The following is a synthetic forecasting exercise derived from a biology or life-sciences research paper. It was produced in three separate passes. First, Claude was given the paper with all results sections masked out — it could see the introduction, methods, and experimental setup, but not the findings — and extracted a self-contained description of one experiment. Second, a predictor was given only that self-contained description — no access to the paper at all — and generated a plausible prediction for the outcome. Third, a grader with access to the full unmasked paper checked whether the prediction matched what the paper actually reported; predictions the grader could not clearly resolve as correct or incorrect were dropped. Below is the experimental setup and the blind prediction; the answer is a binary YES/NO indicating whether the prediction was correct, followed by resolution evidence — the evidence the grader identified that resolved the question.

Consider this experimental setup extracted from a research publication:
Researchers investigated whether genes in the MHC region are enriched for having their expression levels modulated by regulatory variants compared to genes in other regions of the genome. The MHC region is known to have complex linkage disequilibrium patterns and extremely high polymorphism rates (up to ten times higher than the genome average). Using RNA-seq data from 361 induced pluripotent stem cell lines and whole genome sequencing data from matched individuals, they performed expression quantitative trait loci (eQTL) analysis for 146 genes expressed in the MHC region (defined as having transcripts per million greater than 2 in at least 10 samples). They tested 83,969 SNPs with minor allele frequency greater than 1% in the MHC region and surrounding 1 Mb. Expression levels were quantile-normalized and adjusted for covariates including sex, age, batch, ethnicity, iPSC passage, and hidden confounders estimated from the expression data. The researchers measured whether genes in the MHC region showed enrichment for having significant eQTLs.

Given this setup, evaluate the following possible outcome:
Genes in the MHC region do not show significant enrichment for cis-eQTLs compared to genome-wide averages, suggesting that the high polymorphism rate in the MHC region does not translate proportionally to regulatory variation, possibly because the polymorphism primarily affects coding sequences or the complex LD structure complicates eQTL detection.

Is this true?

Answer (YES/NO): NO